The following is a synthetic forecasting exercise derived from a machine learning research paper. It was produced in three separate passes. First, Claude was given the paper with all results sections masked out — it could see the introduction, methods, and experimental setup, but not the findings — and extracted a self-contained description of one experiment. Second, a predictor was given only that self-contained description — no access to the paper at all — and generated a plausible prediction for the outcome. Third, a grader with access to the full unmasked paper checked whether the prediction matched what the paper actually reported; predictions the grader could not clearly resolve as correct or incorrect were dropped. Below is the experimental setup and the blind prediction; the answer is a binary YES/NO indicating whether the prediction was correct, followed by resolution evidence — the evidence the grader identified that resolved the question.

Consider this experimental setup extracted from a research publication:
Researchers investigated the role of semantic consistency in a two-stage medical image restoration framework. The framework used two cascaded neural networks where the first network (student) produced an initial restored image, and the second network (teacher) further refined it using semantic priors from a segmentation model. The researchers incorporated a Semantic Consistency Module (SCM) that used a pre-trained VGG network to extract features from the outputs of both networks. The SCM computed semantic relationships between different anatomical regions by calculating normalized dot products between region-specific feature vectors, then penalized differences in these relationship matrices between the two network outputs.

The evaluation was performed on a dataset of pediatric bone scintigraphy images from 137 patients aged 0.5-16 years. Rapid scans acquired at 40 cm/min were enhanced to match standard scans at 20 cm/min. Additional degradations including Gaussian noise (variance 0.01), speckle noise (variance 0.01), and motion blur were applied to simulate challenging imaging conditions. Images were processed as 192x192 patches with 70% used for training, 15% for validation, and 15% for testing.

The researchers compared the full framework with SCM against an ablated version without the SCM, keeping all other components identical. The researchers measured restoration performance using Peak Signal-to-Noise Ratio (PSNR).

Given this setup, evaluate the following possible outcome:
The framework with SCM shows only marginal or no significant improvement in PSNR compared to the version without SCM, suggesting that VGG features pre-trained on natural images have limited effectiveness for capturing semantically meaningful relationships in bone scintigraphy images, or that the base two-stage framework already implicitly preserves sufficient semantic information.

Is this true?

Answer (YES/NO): NO